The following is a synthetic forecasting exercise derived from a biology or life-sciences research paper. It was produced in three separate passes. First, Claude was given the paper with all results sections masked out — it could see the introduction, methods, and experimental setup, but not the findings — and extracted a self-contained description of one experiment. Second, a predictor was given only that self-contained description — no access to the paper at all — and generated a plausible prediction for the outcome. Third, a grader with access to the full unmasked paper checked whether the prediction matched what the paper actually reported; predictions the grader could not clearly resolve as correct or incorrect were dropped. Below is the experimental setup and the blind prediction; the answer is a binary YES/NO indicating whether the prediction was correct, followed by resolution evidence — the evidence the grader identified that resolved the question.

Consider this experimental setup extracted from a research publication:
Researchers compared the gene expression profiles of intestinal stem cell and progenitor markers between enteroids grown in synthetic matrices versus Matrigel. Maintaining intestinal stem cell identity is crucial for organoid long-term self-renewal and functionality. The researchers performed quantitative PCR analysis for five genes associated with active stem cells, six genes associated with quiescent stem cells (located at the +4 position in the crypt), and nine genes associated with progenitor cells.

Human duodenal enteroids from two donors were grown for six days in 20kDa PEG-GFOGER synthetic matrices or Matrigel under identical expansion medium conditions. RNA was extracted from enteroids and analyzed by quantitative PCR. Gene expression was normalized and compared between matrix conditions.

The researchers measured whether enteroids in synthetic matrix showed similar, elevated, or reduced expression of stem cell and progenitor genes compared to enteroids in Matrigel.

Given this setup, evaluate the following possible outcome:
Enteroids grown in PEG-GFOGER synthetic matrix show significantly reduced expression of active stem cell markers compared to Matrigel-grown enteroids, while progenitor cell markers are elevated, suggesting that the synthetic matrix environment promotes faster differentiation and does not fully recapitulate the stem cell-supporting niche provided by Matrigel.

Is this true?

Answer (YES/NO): NO